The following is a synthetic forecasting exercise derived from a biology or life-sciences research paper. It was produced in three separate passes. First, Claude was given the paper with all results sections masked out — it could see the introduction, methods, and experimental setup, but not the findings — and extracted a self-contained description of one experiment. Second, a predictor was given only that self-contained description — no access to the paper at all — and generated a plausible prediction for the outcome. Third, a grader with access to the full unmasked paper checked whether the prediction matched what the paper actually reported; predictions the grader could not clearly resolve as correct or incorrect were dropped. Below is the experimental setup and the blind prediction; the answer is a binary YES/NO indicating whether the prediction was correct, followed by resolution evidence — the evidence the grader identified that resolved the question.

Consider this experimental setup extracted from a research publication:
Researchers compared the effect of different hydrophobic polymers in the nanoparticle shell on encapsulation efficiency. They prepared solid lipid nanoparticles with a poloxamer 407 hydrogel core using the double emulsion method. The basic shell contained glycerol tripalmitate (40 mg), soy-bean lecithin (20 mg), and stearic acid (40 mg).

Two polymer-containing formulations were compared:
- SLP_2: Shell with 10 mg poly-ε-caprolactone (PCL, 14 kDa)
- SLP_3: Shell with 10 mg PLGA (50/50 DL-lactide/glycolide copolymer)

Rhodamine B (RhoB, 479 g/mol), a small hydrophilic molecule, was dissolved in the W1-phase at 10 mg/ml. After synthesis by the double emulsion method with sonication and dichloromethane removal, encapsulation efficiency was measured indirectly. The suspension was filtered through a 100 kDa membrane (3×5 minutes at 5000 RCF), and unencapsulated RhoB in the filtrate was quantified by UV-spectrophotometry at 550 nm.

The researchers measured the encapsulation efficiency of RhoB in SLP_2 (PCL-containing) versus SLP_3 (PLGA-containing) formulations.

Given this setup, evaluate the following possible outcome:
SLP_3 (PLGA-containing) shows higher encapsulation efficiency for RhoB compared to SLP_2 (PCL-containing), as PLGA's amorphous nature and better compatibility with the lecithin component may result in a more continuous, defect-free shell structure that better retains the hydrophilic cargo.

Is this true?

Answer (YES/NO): NO